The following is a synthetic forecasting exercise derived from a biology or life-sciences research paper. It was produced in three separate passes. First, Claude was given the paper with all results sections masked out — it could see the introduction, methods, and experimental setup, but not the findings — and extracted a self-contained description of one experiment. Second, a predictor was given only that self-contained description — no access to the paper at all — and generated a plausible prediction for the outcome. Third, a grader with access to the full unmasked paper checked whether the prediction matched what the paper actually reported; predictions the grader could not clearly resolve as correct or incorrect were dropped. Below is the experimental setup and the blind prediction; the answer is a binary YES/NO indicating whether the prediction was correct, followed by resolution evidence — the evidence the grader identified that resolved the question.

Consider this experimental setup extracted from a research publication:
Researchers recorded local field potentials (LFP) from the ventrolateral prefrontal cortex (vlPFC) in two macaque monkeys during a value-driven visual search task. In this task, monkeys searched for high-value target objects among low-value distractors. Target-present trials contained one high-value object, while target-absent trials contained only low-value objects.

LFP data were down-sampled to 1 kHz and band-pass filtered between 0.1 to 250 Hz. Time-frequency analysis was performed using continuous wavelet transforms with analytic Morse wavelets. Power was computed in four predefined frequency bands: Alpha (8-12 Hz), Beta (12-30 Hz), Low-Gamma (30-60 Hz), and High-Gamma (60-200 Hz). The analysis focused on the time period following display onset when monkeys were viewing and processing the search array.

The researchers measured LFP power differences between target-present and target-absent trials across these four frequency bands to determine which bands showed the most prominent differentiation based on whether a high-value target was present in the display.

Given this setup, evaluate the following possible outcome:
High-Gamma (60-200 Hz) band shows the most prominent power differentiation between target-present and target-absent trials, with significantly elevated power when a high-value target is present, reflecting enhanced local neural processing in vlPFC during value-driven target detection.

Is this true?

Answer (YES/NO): YES